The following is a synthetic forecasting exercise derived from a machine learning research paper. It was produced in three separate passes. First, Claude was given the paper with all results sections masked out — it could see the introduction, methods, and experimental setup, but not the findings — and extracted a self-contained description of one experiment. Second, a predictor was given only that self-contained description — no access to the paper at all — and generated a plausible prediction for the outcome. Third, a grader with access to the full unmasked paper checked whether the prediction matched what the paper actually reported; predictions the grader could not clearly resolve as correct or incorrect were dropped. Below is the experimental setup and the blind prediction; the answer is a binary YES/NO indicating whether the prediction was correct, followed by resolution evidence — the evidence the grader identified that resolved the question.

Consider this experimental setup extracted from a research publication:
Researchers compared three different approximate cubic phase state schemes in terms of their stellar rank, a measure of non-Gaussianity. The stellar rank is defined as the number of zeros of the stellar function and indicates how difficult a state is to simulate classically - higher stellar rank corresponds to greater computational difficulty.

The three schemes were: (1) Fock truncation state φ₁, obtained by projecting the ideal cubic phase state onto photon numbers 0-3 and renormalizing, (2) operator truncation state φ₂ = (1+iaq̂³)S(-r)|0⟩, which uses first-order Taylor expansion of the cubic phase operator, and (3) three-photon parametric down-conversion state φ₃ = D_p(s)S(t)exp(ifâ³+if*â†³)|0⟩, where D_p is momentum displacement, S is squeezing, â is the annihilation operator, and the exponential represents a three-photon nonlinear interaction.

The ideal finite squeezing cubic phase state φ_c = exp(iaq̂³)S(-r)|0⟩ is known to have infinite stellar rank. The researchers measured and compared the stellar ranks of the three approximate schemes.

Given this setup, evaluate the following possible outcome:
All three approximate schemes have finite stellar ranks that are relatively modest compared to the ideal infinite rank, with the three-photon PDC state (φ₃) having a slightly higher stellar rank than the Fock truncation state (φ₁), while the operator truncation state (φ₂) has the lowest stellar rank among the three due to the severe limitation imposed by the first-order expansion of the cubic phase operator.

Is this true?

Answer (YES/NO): NO